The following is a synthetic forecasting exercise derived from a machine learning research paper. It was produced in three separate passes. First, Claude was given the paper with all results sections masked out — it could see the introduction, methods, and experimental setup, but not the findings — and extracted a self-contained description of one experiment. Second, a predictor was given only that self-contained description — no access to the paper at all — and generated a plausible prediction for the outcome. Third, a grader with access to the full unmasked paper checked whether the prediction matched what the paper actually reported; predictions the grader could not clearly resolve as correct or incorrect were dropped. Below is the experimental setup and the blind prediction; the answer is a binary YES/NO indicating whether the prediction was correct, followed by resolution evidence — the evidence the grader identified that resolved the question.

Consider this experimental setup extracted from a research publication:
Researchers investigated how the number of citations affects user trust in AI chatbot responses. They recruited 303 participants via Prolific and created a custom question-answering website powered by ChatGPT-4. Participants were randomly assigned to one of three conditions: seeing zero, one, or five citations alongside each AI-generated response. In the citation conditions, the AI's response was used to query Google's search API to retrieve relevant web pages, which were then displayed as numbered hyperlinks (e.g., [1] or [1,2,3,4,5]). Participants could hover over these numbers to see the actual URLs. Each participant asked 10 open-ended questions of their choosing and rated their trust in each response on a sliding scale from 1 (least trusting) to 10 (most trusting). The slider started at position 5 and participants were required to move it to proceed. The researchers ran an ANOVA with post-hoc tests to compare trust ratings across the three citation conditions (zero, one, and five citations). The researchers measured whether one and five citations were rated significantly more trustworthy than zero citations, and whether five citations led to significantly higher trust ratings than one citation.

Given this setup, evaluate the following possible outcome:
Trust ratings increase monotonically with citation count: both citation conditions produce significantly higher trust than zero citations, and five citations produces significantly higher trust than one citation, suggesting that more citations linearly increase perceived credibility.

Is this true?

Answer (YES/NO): NO